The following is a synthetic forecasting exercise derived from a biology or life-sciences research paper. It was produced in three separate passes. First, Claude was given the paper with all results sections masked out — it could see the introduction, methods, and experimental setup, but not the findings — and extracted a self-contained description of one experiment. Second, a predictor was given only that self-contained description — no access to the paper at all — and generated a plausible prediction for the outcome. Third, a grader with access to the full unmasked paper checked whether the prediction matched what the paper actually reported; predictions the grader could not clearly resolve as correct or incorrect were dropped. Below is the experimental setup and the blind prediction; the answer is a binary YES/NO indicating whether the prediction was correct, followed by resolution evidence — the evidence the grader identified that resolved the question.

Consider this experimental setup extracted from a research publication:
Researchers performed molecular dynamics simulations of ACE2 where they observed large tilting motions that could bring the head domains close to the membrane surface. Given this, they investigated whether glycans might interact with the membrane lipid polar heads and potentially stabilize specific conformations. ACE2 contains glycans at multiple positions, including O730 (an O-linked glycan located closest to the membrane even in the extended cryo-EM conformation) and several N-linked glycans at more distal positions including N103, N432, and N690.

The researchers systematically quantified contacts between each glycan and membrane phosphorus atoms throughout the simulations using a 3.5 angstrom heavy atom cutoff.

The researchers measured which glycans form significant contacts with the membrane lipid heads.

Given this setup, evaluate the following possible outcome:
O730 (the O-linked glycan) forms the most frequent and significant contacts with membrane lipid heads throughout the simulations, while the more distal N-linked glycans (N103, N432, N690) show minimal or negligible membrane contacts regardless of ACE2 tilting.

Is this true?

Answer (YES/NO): YES